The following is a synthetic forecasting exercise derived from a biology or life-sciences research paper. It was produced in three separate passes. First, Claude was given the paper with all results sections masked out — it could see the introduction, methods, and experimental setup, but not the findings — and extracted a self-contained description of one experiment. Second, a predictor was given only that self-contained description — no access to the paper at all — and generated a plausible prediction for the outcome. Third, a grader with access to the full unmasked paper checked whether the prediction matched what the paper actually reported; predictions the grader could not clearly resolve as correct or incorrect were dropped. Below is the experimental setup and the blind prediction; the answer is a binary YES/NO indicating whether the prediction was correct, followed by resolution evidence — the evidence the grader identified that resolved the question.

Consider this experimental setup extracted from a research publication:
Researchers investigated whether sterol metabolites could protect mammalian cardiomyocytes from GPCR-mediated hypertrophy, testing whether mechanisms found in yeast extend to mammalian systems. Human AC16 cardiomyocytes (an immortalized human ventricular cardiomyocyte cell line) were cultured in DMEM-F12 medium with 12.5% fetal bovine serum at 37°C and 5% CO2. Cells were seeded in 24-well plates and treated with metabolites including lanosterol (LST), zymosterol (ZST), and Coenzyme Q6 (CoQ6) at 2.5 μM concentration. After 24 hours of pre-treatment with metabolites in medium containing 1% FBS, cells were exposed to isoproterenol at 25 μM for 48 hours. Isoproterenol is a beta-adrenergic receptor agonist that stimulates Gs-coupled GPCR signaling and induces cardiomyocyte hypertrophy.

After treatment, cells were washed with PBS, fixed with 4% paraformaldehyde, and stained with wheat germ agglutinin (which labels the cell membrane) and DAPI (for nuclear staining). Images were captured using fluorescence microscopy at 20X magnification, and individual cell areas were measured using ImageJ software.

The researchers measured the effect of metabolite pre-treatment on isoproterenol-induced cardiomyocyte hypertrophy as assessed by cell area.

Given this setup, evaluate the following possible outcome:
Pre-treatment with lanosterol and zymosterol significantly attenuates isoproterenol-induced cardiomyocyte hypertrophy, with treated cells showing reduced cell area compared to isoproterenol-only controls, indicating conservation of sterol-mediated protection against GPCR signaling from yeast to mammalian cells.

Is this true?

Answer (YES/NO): YES